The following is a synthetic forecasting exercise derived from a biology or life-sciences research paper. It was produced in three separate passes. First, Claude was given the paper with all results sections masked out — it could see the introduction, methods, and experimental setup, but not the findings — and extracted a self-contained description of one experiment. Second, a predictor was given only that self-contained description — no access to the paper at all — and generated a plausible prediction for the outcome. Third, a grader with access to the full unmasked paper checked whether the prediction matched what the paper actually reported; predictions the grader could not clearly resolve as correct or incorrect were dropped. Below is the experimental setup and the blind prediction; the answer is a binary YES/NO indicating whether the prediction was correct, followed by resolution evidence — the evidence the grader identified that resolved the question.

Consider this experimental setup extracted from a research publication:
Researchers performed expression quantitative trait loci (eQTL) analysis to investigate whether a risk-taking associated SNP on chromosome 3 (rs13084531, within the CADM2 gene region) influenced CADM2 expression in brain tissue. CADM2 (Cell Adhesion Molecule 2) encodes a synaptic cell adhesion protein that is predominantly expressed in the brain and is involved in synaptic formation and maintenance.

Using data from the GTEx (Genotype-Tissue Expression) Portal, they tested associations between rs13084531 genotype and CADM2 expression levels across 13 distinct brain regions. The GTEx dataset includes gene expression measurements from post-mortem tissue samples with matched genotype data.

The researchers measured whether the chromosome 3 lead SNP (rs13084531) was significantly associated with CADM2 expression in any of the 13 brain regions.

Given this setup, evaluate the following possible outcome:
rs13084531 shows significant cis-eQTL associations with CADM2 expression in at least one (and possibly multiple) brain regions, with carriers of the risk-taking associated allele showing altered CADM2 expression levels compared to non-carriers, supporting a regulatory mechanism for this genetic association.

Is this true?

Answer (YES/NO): YES